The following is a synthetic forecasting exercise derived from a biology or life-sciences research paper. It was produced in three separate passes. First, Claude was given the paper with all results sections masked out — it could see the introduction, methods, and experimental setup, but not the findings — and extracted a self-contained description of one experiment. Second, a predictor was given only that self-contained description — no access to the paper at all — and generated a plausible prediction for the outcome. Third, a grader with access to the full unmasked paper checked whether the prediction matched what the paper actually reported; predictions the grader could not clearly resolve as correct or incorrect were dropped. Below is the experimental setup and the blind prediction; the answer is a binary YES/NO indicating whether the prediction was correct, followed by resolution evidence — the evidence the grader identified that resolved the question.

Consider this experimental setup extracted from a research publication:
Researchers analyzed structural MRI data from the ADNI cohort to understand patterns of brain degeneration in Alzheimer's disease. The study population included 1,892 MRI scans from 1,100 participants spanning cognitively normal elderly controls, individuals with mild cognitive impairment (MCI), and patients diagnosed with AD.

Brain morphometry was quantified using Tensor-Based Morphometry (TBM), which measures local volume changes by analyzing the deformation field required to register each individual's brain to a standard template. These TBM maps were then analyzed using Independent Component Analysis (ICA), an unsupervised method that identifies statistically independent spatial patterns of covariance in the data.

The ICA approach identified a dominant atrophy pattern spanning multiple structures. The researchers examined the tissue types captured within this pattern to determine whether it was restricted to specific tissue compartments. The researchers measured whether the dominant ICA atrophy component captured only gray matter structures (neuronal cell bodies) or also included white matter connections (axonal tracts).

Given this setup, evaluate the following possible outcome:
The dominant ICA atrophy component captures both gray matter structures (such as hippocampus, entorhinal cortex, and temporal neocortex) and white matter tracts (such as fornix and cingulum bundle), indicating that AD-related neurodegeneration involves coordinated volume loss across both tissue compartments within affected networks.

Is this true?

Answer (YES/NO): YES